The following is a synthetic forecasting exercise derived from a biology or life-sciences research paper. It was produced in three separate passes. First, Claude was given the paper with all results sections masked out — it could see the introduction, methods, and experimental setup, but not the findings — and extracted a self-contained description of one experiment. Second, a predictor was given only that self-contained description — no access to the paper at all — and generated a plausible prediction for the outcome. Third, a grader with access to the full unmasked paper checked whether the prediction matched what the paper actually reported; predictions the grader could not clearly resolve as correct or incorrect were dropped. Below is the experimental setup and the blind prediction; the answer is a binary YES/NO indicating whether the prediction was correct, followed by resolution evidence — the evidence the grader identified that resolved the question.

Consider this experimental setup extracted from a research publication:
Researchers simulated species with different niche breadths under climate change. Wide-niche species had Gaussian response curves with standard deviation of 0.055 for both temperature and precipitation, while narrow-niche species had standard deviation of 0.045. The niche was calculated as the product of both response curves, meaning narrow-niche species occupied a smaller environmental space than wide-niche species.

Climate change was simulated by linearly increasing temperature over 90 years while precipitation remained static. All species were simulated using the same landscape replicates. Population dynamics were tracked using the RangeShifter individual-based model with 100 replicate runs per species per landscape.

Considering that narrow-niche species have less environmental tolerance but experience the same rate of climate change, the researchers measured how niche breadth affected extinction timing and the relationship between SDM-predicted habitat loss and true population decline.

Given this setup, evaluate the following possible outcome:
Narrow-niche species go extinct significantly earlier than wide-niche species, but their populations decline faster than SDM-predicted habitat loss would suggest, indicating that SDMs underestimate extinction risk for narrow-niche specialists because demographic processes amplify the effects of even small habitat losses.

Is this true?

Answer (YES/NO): NO